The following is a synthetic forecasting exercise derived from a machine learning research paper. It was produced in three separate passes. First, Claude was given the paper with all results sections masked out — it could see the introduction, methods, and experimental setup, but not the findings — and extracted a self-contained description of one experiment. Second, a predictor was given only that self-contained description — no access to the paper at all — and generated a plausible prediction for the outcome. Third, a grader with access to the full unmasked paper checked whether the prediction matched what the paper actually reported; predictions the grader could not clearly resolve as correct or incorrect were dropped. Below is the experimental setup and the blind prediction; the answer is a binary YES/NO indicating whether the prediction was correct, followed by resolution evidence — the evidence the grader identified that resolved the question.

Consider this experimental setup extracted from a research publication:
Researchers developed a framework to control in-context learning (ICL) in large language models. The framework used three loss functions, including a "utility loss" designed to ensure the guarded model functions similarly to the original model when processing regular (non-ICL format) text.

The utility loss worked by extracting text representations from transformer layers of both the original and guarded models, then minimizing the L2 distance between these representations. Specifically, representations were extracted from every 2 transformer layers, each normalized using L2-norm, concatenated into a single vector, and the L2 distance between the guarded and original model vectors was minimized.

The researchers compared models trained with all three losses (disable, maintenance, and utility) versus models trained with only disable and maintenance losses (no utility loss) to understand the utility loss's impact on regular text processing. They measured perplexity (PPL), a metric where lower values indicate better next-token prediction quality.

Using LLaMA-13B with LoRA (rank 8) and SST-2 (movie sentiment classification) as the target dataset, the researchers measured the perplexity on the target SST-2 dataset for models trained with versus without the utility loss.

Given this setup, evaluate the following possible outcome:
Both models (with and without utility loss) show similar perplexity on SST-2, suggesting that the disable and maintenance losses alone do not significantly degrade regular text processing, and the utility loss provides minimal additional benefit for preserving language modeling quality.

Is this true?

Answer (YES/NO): NO